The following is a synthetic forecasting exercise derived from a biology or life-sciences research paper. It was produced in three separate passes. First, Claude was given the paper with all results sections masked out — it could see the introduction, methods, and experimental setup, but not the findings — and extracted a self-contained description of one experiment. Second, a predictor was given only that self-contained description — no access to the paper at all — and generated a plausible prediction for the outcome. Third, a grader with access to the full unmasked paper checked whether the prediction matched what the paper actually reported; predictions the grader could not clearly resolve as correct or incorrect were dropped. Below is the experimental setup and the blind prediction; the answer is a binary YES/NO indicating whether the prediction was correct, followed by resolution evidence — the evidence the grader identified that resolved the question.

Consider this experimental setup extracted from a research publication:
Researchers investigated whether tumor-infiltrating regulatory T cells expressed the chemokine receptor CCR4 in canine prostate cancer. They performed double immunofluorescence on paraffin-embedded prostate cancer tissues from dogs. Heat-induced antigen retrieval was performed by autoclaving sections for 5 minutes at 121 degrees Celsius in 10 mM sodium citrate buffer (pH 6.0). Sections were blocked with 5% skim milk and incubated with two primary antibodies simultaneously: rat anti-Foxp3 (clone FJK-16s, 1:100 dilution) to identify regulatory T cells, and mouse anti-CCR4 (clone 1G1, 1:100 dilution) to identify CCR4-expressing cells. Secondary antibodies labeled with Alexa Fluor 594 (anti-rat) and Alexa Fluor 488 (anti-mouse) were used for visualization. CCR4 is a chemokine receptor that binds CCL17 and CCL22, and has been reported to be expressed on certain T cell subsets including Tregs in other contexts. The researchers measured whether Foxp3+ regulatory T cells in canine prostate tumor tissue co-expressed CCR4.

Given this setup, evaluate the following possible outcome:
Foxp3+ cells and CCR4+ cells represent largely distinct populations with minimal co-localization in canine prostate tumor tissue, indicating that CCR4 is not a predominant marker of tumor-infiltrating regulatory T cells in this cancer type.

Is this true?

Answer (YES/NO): NO